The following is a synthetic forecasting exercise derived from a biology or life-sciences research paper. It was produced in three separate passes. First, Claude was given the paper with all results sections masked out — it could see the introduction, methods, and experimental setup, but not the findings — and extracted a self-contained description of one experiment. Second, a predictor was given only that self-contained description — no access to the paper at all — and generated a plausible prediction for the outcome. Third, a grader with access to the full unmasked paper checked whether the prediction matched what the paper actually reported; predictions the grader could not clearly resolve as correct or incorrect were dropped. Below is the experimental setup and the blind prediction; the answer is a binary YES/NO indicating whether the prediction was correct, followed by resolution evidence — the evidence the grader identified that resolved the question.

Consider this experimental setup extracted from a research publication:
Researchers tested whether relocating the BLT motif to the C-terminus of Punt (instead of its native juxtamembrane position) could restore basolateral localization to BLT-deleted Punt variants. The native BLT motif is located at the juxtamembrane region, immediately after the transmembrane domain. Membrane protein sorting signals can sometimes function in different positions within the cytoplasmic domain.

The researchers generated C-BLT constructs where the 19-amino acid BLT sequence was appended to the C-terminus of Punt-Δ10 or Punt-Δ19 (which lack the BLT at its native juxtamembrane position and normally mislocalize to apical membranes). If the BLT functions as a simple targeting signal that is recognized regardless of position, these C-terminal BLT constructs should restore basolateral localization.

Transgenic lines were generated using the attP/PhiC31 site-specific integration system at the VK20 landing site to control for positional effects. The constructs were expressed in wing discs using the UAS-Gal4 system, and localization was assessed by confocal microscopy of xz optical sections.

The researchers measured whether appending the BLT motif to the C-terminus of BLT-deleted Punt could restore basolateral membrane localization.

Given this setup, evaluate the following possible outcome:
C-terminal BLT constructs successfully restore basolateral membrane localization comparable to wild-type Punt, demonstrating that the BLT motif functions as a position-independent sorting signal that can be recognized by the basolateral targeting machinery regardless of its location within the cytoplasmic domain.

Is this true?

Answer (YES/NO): NO